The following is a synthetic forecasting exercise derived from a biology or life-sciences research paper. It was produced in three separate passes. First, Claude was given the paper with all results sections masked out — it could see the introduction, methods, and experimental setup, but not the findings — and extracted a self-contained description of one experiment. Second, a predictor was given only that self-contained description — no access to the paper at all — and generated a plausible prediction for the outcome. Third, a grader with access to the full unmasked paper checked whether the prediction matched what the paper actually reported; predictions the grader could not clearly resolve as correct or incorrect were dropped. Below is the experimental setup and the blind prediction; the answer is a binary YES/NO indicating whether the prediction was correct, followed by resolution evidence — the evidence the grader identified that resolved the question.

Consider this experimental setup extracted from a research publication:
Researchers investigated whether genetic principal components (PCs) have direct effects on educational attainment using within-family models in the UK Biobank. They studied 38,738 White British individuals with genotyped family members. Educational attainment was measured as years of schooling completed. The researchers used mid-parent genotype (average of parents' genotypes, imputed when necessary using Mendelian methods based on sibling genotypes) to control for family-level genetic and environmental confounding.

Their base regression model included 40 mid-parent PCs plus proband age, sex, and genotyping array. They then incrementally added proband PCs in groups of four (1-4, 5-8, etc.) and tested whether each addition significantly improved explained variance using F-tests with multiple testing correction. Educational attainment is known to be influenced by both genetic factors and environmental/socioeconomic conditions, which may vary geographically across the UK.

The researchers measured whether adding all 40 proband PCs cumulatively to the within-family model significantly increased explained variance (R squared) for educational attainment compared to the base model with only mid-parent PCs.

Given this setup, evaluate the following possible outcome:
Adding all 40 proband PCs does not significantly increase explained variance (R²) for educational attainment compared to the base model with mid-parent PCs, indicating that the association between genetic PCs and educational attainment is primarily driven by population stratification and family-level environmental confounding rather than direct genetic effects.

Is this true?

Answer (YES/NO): NO